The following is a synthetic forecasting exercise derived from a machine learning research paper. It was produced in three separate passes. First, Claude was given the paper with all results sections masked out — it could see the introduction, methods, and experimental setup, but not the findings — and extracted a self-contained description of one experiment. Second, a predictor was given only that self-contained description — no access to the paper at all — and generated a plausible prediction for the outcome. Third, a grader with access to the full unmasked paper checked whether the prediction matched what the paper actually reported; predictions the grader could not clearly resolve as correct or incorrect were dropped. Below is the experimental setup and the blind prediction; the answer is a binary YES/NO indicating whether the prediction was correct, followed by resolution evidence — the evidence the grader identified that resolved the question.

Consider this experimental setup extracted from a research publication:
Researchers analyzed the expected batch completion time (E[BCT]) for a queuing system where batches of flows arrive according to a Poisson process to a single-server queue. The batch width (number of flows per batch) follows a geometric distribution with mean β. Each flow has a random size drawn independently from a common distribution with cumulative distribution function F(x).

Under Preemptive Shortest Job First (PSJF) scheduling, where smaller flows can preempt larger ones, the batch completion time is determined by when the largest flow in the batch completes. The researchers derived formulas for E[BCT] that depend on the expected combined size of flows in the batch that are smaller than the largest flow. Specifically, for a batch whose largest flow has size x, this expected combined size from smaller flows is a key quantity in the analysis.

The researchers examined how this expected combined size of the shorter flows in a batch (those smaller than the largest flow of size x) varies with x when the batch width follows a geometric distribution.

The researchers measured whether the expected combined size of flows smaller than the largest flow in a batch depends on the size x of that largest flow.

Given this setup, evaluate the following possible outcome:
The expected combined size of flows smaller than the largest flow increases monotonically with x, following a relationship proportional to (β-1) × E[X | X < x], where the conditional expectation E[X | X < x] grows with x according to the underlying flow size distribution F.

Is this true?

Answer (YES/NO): NO